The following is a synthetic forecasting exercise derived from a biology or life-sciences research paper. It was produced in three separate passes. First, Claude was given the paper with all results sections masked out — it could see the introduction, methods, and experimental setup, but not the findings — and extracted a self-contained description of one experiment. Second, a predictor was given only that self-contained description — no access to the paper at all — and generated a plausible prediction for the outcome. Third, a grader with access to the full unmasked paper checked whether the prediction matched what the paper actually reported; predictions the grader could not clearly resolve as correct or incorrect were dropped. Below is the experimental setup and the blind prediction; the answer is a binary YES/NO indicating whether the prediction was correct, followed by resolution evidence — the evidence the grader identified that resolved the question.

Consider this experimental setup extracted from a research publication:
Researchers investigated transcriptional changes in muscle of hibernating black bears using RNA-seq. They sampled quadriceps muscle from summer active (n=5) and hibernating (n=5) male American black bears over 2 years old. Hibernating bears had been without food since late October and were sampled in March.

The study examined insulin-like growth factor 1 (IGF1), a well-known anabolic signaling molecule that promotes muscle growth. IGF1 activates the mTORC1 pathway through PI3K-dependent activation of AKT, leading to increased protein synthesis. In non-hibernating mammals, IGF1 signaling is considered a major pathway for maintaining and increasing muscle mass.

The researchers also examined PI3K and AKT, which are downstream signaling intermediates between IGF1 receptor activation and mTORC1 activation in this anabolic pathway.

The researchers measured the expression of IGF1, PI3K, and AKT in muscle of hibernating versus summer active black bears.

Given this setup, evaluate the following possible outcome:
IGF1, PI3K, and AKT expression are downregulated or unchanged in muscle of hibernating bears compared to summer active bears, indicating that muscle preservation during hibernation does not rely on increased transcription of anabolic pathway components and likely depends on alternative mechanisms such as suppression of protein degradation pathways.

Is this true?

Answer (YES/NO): YES